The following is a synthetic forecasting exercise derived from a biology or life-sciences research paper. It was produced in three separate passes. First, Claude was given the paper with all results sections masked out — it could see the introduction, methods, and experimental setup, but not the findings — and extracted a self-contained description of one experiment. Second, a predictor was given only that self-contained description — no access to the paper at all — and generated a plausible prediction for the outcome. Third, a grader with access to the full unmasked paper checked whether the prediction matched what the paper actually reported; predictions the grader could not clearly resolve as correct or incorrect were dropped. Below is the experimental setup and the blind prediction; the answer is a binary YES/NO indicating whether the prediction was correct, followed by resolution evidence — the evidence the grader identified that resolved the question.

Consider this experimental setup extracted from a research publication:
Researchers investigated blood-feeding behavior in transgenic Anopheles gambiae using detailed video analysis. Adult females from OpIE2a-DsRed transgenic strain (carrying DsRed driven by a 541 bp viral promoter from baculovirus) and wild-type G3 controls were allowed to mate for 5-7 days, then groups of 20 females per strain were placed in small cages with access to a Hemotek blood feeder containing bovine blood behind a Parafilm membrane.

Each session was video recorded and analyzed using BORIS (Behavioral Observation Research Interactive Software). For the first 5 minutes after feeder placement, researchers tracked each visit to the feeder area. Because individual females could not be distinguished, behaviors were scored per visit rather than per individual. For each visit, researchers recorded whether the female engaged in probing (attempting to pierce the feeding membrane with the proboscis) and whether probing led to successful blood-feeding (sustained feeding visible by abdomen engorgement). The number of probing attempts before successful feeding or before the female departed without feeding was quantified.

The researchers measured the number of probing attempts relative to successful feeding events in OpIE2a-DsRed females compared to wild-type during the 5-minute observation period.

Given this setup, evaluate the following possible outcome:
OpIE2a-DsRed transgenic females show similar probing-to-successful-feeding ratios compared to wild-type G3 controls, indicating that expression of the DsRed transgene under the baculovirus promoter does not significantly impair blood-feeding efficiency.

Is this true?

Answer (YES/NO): NO